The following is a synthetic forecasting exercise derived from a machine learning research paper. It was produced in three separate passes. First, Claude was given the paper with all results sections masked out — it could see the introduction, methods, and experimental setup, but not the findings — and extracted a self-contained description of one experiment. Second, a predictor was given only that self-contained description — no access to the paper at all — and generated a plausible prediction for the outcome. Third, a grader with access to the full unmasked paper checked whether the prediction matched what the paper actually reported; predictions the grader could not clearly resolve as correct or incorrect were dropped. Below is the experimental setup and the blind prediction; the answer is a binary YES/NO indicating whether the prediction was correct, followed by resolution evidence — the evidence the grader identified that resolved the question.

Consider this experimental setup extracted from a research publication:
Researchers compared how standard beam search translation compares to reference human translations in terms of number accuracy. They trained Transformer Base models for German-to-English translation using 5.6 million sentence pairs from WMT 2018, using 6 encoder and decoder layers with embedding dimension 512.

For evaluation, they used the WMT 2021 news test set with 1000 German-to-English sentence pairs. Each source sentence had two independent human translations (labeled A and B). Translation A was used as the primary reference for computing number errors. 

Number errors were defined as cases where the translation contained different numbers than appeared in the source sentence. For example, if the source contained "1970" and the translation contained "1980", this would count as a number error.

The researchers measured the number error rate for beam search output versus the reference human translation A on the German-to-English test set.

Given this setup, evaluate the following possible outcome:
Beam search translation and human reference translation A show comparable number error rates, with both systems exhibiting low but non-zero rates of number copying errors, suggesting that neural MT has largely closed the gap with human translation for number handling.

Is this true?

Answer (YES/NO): NO